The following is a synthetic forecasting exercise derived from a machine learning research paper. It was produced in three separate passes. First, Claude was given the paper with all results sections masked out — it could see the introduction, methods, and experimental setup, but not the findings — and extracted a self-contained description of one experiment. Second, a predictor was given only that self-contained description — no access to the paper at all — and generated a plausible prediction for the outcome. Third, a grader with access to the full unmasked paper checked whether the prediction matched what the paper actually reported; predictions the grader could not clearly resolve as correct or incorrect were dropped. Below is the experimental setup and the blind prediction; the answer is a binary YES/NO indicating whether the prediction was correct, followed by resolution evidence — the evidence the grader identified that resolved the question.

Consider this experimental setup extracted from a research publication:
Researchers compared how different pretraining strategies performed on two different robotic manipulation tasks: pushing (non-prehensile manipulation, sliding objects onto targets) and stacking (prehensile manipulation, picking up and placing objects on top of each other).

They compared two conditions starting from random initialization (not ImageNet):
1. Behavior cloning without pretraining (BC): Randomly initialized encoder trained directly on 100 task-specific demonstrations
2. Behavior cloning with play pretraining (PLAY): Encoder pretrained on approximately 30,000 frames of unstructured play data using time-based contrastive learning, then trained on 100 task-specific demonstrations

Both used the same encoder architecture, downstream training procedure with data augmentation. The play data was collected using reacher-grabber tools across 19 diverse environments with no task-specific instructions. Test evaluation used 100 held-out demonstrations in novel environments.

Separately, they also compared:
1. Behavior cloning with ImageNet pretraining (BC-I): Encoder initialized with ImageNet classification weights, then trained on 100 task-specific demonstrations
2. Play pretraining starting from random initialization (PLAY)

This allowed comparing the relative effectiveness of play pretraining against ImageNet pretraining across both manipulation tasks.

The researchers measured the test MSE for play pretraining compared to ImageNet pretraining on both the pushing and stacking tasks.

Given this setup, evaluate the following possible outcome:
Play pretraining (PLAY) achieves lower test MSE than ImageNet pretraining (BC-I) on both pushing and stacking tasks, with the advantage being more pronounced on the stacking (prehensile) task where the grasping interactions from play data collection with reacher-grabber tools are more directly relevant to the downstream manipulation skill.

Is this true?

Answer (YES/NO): NO